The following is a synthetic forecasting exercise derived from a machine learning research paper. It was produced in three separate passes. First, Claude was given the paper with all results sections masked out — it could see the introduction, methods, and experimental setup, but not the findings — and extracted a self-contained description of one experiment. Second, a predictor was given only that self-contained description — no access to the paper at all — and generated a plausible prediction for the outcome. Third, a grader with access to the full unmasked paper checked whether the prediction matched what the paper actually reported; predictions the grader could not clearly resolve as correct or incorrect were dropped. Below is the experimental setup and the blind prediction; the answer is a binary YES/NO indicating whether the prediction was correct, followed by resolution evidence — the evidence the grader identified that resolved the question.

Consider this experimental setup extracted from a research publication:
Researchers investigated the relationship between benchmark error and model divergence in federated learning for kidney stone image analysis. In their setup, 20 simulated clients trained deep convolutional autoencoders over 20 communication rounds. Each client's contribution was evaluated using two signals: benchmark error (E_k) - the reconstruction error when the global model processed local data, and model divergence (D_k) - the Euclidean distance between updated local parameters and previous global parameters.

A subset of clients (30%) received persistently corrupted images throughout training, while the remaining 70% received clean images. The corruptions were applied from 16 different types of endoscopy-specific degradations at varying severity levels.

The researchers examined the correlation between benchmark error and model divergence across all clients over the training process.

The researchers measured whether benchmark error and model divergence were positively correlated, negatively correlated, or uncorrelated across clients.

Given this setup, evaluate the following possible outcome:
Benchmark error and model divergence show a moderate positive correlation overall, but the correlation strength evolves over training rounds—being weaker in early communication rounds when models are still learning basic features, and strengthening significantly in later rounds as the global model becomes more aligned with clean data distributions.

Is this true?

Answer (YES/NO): YES